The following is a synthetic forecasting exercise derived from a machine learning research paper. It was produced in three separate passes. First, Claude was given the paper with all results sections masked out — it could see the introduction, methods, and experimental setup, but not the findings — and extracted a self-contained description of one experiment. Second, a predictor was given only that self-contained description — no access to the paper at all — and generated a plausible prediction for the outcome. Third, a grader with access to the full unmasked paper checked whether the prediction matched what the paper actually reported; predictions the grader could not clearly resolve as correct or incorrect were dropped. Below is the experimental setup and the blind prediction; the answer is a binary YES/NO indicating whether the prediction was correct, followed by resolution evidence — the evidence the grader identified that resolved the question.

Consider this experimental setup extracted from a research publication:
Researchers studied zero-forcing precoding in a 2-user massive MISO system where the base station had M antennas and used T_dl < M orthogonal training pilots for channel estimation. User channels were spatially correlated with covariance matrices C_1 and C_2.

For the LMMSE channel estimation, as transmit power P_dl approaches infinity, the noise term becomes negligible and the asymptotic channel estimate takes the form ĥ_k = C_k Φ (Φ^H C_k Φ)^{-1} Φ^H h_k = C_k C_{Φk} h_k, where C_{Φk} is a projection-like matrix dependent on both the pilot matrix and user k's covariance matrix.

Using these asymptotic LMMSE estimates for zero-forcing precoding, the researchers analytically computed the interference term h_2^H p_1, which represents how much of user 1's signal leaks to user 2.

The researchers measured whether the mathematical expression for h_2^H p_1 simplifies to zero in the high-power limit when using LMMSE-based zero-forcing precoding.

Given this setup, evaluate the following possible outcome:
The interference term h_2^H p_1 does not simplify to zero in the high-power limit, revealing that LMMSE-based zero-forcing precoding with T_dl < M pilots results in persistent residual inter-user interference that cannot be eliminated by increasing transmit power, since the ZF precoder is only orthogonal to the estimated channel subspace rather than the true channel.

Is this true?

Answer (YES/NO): YES